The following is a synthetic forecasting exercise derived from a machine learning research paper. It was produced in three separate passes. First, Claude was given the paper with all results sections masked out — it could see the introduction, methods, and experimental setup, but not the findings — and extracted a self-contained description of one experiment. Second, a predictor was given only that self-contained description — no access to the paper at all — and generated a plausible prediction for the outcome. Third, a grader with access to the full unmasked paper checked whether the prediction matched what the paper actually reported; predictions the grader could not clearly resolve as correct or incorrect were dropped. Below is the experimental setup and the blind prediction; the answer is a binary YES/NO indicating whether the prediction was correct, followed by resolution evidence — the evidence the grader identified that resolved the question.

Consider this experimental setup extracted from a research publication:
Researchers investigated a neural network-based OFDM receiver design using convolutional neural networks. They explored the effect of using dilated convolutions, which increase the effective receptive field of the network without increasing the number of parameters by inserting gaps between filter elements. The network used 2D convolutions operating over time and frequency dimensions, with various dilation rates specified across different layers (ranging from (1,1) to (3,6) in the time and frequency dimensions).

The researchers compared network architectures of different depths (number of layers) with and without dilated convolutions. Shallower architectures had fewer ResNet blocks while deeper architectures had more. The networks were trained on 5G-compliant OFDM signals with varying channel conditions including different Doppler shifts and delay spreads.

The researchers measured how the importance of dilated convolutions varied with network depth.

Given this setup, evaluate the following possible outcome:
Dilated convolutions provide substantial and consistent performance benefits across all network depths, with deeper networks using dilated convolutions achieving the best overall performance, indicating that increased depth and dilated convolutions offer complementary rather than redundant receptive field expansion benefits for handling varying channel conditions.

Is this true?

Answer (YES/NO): NO